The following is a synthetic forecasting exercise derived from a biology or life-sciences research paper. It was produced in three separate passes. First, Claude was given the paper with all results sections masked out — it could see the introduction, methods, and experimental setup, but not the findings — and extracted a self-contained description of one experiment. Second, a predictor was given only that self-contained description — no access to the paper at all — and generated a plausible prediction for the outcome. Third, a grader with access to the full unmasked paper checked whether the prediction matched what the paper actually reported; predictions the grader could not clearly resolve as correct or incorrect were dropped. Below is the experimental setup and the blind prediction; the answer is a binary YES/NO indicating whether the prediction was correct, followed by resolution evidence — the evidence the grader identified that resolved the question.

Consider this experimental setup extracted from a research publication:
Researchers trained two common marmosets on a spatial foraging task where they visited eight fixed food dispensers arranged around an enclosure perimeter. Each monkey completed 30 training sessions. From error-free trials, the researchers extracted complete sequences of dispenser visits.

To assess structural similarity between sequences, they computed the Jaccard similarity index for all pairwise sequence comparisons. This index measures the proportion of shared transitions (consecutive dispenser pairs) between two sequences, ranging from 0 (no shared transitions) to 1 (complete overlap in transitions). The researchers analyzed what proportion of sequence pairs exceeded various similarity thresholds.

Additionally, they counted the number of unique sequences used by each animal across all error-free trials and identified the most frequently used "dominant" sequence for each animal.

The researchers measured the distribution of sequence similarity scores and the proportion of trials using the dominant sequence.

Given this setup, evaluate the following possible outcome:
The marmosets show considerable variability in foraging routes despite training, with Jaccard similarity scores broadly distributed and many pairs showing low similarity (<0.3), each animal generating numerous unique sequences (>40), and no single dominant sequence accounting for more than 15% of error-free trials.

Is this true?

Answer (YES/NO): NO